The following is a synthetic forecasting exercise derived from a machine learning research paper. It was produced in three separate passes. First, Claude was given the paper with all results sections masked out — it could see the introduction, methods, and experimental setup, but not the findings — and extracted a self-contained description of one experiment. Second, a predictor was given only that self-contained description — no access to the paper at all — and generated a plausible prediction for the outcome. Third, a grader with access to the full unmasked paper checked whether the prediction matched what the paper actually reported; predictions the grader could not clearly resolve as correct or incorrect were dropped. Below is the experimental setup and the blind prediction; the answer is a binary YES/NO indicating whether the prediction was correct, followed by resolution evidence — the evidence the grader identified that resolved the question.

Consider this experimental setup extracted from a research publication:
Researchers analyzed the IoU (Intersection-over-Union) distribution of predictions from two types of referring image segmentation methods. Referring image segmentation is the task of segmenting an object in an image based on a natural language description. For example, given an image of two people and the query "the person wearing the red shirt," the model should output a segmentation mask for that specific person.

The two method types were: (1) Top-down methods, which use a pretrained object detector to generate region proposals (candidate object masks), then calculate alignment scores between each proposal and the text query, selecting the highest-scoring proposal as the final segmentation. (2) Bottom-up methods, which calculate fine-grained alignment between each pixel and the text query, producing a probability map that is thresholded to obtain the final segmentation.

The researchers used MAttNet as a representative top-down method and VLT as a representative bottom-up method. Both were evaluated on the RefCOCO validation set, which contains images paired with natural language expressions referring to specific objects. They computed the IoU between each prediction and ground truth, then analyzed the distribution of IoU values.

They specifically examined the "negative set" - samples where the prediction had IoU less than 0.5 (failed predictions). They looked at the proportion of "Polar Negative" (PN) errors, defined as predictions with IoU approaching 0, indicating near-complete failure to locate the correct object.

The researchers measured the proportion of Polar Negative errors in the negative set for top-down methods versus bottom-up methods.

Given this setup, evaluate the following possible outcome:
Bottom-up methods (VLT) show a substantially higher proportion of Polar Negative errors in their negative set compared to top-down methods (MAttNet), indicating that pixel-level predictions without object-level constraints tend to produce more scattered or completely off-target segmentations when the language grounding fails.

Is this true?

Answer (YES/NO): NO